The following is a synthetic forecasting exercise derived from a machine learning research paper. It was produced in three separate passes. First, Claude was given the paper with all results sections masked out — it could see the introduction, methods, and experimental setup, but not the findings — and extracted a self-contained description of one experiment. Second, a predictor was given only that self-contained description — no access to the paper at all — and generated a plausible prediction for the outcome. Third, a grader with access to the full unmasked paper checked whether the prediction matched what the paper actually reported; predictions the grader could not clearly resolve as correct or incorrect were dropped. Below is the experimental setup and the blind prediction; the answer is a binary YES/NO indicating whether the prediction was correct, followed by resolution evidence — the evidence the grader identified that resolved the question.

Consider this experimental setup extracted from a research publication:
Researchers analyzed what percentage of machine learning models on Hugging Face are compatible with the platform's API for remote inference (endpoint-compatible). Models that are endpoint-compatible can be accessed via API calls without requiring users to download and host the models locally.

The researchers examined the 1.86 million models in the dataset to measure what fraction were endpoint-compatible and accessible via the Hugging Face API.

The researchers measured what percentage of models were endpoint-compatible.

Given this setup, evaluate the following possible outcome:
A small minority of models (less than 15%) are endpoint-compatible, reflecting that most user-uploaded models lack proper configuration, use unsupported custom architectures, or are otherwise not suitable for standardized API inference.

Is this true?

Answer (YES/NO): YES